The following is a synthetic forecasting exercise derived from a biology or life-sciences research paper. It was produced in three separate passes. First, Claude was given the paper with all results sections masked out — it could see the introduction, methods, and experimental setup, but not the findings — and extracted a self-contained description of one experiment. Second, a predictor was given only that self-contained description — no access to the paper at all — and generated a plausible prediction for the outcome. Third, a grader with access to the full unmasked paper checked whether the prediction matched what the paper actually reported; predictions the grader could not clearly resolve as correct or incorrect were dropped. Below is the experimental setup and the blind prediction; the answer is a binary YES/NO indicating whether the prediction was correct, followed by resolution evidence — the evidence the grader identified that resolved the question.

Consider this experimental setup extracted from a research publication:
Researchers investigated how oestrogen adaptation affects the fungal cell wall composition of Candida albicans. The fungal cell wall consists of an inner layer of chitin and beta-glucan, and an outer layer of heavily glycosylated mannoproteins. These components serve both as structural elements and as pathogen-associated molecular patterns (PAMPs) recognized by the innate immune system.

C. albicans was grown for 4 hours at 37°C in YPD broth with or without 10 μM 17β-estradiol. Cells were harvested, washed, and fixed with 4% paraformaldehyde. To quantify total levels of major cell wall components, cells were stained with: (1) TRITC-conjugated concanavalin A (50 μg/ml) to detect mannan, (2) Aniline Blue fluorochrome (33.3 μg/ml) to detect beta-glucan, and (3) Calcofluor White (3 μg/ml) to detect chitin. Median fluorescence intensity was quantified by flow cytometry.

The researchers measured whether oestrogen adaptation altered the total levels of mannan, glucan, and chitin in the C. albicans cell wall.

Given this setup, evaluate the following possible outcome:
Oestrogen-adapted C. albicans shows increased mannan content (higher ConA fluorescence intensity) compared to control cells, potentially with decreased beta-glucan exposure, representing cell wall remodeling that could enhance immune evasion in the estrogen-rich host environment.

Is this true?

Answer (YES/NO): NO